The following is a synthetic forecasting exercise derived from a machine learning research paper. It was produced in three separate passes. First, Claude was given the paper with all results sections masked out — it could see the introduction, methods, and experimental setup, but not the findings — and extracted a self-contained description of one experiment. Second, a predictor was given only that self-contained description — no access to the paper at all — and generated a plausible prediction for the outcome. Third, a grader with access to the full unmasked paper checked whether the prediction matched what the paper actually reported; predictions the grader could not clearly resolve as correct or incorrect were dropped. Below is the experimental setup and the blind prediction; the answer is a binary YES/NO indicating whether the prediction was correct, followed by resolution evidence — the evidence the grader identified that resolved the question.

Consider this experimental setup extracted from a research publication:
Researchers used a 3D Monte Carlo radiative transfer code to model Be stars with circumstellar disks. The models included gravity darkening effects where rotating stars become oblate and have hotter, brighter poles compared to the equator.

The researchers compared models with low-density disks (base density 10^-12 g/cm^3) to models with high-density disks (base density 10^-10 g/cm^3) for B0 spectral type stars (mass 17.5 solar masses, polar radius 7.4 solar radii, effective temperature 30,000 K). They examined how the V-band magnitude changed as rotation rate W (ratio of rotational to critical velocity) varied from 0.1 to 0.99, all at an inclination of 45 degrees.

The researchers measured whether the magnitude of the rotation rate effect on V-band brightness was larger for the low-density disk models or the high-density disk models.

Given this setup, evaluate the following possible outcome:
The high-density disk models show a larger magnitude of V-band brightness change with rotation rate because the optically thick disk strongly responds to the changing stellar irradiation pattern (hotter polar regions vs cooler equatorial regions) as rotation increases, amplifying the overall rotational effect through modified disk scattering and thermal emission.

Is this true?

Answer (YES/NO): NO